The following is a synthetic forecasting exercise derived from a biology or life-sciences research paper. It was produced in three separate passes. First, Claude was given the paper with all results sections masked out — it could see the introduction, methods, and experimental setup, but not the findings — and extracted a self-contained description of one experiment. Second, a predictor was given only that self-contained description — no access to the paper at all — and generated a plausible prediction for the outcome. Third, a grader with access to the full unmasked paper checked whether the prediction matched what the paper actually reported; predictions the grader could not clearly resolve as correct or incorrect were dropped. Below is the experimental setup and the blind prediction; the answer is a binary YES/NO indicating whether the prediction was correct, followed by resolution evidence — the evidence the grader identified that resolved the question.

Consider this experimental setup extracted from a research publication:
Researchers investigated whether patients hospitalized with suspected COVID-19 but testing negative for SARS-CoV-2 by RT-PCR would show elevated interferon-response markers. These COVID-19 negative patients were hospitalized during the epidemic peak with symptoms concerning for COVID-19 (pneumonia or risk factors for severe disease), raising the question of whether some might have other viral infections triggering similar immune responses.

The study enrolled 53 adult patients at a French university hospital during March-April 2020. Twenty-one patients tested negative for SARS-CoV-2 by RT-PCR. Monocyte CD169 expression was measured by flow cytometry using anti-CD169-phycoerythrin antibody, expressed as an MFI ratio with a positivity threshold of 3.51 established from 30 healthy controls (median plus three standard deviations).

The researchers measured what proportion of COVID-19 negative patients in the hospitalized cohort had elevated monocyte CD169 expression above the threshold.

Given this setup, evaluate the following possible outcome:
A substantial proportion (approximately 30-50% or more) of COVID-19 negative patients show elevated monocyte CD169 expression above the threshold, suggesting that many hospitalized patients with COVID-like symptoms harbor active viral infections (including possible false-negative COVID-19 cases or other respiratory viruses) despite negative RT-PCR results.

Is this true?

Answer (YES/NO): NO